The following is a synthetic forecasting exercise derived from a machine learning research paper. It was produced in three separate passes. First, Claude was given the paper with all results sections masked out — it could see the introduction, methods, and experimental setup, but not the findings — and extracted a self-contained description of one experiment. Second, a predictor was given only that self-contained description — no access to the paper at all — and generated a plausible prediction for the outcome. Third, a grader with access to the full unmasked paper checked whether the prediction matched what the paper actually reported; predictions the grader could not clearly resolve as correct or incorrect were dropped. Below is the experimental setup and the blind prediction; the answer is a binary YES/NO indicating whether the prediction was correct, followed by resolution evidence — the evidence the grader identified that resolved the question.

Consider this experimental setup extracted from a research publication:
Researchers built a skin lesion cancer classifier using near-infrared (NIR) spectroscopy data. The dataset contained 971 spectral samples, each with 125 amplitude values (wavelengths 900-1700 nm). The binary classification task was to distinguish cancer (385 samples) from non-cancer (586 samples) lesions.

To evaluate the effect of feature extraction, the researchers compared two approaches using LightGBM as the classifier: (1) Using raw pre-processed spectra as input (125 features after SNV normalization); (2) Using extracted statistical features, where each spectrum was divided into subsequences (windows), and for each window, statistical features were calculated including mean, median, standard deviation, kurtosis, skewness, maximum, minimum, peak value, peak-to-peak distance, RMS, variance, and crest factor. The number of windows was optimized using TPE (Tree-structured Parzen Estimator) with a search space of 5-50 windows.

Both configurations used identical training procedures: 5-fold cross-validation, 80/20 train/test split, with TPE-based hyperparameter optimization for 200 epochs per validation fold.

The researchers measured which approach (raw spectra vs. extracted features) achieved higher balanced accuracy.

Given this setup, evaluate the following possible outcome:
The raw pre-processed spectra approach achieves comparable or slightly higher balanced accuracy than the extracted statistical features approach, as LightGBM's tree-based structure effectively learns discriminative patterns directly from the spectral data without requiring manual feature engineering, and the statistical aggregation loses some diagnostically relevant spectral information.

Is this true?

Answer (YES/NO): NO